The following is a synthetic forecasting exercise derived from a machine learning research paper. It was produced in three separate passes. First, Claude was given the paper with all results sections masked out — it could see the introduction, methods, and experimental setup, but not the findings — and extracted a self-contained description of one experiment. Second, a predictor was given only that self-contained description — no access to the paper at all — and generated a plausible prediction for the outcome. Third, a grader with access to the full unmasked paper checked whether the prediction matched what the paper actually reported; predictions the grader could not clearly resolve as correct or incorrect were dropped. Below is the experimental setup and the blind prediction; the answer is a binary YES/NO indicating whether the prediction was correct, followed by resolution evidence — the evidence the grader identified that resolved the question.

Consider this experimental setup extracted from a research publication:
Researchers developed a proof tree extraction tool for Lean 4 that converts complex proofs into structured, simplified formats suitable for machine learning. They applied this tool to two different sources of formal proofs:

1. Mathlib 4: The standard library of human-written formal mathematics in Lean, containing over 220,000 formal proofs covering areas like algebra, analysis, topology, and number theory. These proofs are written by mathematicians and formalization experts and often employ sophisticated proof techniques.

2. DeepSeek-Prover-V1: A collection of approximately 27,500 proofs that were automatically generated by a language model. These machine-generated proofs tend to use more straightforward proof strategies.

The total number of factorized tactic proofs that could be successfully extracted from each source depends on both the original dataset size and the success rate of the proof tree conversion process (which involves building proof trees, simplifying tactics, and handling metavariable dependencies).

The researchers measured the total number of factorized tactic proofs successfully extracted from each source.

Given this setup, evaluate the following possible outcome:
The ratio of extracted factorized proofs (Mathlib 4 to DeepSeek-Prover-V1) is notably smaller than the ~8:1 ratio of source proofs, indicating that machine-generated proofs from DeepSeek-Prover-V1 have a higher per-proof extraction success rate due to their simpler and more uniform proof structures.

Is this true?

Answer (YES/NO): YES